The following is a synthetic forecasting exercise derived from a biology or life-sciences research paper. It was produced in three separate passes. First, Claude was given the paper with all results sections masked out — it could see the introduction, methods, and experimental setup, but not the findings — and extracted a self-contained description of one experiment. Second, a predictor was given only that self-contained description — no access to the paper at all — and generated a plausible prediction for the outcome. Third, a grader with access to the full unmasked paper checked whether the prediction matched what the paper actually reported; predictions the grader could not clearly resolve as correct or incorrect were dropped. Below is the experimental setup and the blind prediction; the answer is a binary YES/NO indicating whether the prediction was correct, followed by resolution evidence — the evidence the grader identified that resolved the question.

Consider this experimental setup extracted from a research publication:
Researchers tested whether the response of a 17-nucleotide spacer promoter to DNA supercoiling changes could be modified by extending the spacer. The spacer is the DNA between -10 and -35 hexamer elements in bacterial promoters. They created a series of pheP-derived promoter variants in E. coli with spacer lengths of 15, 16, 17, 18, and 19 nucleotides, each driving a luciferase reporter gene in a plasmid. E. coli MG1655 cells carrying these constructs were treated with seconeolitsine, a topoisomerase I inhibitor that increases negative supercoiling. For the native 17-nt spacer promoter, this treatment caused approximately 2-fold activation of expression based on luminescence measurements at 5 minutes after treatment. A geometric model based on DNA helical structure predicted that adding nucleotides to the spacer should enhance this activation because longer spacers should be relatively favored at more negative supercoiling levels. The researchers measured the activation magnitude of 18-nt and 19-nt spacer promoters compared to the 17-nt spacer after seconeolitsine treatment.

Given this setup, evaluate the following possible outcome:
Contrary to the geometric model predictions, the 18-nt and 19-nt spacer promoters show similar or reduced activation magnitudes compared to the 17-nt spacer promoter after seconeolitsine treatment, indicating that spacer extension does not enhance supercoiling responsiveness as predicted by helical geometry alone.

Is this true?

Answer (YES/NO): NO